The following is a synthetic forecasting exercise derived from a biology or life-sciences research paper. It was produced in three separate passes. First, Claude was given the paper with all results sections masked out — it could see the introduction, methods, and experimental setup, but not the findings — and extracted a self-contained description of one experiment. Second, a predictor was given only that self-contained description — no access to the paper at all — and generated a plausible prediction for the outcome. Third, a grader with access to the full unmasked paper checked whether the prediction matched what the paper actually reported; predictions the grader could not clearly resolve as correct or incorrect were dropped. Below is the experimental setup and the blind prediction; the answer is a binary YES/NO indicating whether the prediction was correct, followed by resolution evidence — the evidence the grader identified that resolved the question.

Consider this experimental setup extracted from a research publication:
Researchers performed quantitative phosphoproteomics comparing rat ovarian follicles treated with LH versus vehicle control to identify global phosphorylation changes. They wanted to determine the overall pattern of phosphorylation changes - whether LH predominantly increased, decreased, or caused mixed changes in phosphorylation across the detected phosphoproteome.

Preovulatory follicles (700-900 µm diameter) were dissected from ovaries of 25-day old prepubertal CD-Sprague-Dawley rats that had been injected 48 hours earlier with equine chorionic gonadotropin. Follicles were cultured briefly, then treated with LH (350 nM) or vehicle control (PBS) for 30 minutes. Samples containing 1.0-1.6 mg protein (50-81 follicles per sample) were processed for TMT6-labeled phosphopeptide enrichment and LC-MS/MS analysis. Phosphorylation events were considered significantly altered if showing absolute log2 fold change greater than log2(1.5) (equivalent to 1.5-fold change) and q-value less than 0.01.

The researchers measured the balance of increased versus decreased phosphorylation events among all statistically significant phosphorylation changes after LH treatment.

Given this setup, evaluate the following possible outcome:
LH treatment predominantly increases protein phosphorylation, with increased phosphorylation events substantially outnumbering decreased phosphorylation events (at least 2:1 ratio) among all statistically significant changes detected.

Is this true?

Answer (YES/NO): NO